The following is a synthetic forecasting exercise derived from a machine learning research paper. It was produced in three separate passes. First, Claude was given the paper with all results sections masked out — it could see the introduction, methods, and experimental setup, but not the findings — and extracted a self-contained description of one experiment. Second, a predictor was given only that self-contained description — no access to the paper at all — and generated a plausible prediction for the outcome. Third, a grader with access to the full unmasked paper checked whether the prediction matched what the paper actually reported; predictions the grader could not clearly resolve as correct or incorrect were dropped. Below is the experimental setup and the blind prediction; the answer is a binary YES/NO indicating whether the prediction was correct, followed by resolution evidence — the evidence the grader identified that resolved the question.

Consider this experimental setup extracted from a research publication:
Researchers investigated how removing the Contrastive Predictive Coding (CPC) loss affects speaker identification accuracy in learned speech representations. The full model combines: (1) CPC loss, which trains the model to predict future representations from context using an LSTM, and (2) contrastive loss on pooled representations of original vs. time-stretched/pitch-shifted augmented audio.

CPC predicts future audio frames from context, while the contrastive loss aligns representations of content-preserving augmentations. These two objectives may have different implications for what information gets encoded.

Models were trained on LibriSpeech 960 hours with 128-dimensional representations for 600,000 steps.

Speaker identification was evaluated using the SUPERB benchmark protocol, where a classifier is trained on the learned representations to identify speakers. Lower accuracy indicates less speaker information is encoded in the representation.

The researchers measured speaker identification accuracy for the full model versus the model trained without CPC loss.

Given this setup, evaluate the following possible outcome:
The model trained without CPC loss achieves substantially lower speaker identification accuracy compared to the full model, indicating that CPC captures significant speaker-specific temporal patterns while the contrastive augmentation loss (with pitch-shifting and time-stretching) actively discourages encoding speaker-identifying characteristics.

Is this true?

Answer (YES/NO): YES